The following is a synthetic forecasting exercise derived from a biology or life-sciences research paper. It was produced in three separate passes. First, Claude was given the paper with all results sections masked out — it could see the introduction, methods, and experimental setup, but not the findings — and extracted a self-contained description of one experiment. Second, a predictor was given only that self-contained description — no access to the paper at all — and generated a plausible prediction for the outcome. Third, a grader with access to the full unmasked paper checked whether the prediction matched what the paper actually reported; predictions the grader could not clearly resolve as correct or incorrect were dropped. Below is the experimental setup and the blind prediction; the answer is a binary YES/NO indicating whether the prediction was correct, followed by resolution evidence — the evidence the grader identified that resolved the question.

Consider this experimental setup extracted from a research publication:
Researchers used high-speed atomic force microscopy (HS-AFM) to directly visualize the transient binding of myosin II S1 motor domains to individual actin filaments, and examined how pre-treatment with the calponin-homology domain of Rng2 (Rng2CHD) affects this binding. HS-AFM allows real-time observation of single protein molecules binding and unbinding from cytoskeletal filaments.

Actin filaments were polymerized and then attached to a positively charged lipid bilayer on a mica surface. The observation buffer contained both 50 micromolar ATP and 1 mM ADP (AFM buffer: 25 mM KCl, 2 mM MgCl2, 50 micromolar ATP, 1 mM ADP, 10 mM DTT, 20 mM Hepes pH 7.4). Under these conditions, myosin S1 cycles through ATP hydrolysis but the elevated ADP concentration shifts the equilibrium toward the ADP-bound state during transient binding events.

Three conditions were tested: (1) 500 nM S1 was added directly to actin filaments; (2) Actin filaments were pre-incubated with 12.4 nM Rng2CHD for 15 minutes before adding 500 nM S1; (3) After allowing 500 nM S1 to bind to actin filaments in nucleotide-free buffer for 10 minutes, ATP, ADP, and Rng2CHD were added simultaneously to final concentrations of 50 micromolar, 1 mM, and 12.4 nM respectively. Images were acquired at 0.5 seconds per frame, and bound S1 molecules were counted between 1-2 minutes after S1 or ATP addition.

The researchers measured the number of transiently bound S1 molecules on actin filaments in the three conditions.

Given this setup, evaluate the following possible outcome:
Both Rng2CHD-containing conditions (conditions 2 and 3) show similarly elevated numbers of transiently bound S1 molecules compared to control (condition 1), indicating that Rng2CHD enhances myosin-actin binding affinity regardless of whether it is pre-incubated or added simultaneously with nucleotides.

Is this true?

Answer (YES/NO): NO